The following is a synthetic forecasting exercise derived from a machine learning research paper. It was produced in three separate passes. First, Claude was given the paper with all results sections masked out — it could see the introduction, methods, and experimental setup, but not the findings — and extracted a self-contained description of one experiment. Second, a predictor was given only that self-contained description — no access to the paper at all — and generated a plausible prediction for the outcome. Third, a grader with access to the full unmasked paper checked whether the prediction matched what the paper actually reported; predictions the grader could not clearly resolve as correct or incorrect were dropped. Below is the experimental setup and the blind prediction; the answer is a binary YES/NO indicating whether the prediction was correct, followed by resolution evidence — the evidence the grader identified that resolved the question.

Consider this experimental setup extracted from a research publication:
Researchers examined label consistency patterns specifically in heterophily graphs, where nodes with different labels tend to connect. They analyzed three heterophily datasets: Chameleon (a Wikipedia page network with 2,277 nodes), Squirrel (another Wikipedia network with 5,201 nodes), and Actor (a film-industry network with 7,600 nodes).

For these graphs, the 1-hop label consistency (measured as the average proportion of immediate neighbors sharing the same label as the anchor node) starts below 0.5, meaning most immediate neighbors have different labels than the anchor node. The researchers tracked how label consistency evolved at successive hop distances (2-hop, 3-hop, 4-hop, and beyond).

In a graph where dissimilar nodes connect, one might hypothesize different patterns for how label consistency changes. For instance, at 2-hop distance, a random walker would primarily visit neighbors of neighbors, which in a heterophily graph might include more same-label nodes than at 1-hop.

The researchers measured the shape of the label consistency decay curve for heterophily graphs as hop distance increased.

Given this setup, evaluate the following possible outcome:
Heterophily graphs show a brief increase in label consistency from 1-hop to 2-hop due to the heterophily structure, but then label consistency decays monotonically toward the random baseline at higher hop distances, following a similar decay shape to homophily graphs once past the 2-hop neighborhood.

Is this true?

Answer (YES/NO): NO